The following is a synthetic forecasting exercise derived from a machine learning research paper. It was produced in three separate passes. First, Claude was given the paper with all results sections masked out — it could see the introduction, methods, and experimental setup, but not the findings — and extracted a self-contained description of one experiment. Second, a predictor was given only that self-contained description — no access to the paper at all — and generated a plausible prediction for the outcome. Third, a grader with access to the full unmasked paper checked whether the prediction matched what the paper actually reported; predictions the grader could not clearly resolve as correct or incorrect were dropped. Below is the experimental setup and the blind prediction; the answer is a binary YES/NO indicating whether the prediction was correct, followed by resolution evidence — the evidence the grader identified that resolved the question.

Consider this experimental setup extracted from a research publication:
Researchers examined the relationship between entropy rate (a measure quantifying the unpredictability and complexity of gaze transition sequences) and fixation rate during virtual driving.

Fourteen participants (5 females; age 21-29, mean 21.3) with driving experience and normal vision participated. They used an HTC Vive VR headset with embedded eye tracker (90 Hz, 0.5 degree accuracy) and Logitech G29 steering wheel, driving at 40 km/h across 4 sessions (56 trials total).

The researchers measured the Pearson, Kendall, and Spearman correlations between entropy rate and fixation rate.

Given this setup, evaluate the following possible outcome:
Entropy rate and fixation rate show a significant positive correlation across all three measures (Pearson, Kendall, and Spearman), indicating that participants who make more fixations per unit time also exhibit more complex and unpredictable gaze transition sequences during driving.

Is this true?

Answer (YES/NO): NO